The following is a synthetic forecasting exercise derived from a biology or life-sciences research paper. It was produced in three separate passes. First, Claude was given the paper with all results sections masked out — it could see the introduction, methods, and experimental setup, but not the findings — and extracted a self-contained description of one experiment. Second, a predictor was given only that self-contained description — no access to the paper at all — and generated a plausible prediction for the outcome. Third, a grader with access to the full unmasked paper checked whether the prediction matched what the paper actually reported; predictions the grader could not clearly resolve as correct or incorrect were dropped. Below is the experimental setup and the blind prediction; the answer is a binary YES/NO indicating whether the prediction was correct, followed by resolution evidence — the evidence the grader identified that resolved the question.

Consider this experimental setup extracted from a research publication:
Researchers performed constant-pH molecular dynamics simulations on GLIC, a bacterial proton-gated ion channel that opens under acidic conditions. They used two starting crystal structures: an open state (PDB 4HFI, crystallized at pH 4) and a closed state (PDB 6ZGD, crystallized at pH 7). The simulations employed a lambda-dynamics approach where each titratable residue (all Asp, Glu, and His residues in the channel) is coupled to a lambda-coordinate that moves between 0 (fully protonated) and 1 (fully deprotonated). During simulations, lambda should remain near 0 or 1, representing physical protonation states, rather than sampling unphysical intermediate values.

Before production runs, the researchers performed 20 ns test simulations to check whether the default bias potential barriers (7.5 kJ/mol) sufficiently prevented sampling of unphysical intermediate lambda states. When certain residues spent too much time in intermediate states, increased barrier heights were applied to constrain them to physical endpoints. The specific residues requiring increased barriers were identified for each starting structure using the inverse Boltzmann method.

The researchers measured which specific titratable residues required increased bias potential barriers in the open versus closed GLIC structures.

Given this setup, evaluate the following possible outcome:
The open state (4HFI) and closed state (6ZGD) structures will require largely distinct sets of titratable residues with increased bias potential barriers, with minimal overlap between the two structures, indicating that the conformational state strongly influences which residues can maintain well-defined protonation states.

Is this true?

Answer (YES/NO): NO